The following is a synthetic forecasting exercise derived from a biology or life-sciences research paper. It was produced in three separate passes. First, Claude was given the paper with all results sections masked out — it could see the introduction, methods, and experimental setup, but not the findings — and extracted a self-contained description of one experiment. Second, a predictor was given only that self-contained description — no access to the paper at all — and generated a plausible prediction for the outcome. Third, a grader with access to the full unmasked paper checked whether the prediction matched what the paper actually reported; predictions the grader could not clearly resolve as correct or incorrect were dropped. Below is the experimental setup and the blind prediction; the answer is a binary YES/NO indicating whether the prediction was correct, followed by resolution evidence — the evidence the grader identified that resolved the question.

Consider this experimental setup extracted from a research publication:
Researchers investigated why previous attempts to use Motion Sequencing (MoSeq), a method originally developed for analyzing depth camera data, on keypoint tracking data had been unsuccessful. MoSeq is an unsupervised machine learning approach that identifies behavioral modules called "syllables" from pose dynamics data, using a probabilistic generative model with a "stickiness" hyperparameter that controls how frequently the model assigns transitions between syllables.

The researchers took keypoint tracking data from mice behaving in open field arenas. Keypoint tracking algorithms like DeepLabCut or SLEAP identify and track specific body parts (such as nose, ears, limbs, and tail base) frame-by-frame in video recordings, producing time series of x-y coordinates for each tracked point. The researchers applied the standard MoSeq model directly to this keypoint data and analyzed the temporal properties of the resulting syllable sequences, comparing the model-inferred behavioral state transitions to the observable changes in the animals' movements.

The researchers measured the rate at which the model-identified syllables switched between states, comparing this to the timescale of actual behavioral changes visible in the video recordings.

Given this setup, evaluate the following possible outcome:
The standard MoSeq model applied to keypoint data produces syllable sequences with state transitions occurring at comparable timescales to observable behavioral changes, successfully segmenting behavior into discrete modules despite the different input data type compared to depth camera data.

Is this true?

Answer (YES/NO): NO